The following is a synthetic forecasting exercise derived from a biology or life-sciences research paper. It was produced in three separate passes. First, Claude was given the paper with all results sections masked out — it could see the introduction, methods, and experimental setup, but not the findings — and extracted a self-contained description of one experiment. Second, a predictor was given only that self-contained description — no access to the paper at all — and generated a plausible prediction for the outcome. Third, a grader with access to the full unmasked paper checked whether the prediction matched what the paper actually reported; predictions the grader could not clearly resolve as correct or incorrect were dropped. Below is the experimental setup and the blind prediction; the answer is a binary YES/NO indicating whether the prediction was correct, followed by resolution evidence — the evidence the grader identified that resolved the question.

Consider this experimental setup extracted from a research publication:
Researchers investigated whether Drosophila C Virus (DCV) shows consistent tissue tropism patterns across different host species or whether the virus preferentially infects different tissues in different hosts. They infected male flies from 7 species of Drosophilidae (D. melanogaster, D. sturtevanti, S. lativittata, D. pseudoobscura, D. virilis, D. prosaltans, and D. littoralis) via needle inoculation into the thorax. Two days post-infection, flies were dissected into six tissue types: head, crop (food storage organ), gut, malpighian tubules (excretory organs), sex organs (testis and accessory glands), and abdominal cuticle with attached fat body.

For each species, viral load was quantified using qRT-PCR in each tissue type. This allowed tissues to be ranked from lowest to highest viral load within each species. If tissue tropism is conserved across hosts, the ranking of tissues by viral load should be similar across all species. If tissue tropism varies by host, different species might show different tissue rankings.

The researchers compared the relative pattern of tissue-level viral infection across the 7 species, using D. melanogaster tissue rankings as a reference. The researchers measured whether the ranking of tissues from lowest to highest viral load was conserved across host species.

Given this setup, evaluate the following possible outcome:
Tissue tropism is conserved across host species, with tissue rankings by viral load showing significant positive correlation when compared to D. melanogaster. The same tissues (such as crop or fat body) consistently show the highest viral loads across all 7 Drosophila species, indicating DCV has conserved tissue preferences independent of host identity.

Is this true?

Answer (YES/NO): NO